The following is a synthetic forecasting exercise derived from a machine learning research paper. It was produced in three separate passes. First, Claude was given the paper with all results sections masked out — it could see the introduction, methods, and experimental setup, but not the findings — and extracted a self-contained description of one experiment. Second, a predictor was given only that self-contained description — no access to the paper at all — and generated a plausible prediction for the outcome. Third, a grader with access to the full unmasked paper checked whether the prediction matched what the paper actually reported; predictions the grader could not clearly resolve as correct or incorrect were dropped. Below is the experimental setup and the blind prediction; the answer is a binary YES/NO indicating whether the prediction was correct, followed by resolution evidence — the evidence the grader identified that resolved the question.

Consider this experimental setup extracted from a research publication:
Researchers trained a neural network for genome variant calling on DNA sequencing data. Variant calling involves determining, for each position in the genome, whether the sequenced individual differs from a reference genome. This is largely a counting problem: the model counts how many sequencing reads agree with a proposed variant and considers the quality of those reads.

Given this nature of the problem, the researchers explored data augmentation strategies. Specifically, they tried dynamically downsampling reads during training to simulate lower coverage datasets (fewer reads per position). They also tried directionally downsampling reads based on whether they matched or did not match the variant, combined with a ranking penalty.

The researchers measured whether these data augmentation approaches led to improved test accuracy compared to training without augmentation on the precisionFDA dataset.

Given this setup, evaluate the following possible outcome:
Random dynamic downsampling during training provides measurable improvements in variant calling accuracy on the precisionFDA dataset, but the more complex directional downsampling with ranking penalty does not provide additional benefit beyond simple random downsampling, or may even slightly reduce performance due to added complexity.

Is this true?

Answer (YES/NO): NO